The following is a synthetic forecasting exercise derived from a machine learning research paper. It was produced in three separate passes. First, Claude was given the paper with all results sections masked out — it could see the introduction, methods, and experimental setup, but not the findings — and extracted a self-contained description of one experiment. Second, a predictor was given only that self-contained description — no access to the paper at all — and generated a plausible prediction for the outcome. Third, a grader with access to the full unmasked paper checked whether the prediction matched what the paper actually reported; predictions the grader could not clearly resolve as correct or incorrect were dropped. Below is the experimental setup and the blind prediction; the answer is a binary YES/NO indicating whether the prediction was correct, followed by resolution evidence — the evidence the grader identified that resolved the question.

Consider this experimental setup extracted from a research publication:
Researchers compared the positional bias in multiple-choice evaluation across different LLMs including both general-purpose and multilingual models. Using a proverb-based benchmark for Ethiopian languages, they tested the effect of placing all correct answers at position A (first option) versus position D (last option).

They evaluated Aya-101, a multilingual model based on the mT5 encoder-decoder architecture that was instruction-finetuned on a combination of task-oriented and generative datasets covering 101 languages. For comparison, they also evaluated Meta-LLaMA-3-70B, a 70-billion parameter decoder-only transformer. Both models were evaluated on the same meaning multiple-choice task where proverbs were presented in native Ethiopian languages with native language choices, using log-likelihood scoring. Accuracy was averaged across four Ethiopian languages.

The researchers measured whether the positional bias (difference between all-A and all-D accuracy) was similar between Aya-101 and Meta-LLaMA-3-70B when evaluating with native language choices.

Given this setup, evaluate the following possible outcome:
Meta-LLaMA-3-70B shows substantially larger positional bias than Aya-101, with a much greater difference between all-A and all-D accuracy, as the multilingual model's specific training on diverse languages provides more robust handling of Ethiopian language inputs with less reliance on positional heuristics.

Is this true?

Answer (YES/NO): YES